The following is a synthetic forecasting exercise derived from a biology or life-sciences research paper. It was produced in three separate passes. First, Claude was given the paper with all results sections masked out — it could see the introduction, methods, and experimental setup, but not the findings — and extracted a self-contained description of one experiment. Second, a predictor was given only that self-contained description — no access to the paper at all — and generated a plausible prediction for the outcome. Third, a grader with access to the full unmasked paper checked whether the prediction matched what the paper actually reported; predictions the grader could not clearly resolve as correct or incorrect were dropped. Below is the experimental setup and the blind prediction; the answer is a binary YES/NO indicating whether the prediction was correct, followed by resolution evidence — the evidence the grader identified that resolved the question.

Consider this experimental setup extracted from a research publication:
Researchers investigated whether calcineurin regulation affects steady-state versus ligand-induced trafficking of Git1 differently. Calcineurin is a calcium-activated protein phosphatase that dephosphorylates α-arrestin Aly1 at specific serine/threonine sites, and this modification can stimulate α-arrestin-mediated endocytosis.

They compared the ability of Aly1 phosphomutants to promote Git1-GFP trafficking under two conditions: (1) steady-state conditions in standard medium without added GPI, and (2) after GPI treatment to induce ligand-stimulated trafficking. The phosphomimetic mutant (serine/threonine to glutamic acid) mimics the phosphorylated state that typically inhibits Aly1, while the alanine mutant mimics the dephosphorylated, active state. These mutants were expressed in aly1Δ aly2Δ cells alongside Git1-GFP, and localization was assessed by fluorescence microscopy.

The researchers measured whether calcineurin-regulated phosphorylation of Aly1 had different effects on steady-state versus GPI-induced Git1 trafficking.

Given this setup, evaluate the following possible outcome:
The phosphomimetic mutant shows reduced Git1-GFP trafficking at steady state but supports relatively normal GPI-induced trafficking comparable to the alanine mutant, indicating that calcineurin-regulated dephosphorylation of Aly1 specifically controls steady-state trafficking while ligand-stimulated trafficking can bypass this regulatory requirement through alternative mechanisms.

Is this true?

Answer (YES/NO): NO